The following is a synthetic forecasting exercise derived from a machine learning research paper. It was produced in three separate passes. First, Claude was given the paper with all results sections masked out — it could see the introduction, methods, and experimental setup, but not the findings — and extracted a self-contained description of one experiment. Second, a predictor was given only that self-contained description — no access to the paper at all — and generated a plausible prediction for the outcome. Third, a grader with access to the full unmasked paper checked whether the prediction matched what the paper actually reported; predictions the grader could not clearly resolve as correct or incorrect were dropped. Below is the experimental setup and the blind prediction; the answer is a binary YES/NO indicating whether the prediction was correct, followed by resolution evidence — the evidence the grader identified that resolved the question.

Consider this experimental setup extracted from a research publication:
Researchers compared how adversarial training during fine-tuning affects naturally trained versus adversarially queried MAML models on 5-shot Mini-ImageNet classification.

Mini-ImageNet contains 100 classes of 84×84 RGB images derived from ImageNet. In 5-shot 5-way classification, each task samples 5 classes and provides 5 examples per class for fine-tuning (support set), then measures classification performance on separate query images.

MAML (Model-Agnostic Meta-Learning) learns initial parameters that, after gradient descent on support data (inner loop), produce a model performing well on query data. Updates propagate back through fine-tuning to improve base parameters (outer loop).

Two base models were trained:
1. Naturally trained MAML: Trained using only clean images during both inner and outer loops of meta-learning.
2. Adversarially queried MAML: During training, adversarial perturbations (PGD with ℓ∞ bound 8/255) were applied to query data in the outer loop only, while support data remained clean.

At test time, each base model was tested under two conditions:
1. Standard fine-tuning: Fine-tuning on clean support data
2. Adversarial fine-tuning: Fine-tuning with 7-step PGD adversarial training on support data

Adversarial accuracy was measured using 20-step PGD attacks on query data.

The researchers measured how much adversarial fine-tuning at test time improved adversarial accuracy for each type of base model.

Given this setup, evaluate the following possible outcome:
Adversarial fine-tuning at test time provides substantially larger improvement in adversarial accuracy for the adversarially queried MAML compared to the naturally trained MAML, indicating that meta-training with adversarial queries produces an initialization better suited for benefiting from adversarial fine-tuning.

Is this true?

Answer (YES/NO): NO